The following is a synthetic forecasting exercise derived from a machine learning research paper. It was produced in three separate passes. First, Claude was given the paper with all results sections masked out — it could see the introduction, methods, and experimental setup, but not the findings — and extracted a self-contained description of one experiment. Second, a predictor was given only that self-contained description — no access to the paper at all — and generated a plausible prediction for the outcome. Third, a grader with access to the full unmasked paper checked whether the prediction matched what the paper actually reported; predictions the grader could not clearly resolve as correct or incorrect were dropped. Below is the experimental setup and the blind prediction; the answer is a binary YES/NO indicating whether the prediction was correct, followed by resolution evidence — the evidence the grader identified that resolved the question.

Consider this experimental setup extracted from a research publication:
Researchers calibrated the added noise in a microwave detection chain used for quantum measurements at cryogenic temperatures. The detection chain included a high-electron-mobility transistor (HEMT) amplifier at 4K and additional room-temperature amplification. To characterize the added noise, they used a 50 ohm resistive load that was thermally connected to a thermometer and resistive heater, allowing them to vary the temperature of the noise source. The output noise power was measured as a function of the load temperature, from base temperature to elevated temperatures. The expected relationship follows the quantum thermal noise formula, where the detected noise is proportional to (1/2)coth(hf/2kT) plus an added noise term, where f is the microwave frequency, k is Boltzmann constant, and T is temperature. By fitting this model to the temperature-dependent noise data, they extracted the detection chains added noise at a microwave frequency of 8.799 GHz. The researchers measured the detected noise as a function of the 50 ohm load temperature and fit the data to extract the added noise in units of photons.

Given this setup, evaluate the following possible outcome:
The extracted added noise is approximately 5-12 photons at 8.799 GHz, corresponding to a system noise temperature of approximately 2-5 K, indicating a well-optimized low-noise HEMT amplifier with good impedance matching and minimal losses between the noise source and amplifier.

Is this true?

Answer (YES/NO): YES